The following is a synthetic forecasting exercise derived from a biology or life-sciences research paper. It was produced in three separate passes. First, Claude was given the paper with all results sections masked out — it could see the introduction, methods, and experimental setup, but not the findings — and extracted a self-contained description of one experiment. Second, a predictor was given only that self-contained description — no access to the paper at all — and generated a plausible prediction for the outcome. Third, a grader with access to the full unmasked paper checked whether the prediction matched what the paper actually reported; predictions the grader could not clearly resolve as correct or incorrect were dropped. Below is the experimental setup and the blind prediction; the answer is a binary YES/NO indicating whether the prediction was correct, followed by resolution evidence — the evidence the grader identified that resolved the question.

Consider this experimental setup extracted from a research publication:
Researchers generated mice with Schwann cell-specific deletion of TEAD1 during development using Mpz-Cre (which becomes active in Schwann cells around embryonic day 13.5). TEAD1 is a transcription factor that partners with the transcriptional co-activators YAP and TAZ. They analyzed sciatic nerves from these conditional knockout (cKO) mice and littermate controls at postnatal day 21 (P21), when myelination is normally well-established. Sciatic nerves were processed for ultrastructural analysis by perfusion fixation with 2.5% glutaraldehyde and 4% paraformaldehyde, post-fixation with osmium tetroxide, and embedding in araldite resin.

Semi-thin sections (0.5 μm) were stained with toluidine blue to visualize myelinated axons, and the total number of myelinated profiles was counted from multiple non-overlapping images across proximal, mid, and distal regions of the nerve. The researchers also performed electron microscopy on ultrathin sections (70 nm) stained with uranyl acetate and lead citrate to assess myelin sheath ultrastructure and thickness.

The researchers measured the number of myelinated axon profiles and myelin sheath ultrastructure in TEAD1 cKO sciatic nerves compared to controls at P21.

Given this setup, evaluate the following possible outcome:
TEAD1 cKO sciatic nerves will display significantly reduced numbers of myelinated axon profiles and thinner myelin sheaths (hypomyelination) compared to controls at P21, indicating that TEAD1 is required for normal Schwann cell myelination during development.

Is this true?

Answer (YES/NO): YES